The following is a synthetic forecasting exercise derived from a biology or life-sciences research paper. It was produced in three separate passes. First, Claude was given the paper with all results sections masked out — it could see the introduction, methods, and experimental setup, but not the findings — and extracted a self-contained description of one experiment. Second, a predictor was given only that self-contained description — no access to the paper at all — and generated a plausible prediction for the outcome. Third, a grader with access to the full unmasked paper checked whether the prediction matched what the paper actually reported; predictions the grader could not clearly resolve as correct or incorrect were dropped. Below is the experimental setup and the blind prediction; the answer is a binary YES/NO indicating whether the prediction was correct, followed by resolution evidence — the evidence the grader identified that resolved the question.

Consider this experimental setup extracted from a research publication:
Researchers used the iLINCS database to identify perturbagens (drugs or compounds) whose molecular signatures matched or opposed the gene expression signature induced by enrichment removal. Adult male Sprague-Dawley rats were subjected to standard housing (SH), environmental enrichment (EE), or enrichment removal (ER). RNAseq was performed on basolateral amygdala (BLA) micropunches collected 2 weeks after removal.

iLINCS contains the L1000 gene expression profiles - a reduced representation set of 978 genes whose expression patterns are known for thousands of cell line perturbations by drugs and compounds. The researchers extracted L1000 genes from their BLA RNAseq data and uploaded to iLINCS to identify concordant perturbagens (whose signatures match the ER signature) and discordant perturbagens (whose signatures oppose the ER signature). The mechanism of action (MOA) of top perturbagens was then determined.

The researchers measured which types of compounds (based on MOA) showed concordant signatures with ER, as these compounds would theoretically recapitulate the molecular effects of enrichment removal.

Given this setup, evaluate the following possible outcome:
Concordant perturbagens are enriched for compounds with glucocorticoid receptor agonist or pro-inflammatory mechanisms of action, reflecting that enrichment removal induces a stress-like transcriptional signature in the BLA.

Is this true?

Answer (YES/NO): NO